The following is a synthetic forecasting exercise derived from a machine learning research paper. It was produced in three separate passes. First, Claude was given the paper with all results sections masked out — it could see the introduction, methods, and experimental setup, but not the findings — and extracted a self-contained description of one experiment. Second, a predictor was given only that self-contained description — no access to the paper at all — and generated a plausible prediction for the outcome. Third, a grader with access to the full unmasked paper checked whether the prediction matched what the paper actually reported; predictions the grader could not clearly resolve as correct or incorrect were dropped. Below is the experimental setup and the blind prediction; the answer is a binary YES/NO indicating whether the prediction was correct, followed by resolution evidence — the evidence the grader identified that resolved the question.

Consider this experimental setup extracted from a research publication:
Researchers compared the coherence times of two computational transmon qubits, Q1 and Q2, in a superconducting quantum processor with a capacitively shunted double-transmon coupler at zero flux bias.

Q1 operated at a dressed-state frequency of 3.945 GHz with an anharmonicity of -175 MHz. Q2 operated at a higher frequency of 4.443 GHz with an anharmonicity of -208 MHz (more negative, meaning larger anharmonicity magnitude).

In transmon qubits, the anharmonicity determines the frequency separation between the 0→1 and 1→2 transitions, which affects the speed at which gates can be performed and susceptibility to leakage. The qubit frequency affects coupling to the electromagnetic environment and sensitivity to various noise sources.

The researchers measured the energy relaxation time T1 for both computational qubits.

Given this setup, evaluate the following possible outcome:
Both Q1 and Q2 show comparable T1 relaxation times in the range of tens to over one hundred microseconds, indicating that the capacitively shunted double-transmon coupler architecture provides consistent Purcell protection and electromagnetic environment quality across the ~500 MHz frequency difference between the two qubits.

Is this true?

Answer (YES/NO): NO